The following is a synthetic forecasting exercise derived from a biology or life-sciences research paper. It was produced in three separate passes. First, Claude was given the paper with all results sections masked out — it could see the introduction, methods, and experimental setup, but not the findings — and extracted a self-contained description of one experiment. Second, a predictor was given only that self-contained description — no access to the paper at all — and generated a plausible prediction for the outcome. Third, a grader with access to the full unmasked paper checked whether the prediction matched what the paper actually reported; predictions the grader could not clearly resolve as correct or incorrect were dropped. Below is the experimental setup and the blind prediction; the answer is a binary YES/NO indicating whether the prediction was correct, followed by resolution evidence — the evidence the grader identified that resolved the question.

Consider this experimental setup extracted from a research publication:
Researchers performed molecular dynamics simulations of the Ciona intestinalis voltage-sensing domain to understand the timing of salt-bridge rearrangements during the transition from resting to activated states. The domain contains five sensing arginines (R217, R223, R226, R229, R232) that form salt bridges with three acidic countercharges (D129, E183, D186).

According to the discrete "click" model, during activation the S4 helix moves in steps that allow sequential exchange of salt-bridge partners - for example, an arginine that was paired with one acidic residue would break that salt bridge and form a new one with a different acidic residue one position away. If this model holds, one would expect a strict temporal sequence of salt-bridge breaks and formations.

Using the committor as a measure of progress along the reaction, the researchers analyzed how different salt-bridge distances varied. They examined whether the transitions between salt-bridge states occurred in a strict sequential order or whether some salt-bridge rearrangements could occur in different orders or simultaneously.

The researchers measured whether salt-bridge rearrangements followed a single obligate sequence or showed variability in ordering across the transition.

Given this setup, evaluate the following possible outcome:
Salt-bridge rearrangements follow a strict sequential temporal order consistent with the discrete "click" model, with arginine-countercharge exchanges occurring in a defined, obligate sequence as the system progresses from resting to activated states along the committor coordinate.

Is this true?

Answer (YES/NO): NO